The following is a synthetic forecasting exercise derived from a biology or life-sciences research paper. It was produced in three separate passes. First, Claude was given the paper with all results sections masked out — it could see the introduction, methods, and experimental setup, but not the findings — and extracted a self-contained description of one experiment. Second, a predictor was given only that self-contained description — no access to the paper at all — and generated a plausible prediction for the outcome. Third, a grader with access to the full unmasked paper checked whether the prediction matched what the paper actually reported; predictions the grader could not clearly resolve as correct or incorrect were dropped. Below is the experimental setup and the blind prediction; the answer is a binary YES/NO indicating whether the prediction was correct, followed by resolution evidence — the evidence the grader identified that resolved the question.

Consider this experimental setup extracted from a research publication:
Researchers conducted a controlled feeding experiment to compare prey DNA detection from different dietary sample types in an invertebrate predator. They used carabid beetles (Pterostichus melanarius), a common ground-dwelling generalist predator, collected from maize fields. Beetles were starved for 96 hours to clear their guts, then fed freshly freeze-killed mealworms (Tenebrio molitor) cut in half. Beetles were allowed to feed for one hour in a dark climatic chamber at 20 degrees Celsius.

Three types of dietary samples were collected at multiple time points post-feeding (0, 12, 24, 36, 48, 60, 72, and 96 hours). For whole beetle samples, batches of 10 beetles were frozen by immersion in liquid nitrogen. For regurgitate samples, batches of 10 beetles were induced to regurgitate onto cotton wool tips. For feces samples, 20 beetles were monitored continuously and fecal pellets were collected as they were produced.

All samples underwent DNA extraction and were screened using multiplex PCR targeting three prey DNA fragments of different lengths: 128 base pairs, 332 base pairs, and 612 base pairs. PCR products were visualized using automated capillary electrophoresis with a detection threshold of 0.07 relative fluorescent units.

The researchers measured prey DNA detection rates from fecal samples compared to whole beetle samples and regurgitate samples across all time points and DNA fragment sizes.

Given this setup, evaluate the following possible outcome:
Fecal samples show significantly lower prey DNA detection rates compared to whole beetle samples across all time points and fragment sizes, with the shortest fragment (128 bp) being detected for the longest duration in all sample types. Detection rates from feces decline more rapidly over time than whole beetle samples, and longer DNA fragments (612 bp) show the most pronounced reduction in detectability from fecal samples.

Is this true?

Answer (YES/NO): YES